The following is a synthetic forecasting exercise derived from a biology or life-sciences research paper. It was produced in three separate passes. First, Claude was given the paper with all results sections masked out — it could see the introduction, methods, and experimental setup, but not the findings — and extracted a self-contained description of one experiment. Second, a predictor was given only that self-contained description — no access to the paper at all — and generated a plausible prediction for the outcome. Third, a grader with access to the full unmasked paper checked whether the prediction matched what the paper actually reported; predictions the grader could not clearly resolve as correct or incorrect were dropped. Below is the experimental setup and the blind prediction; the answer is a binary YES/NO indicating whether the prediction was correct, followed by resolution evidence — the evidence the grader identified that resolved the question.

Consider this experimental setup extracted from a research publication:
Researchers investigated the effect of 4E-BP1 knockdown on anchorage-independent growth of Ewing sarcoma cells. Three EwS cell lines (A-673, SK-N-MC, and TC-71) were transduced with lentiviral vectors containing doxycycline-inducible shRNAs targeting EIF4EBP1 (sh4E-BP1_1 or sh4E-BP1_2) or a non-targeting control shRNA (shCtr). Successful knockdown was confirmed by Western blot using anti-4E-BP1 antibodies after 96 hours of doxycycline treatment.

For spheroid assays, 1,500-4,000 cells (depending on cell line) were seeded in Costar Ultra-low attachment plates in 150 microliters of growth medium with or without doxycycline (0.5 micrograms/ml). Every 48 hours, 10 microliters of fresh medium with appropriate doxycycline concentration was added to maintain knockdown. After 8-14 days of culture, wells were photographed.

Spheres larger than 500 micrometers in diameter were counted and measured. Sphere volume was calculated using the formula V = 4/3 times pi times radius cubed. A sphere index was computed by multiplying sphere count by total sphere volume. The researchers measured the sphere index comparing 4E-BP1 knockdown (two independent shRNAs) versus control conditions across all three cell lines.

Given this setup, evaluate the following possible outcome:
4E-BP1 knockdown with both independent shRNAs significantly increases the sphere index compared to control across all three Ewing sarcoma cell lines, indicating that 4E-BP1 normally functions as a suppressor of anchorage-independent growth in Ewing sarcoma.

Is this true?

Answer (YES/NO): NO